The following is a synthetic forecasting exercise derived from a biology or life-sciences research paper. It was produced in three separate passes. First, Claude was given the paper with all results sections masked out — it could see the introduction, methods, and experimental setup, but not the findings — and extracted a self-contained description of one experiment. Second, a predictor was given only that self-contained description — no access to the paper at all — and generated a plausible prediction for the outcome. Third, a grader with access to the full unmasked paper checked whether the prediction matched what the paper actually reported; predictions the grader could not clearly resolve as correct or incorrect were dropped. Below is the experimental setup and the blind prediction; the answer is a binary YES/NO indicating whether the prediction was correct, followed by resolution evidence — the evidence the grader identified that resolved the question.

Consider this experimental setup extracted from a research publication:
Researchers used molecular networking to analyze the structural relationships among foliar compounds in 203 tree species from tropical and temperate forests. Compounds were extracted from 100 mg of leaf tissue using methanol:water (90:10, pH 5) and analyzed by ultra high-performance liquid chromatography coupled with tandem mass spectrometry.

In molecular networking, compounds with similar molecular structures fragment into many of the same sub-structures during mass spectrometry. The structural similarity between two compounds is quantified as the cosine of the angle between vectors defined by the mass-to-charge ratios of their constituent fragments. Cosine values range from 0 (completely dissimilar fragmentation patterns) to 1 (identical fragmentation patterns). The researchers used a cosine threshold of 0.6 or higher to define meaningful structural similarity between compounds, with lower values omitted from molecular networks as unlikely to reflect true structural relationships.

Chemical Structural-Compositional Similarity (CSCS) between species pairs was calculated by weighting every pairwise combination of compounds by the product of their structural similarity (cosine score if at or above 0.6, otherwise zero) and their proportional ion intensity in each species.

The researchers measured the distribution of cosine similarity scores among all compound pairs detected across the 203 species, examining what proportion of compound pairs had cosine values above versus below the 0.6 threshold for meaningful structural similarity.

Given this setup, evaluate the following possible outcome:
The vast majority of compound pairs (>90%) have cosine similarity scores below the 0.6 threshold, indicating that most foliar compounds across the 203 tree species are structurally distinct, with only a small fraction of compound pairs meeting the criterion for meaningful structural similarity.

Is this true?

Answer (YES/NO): YES